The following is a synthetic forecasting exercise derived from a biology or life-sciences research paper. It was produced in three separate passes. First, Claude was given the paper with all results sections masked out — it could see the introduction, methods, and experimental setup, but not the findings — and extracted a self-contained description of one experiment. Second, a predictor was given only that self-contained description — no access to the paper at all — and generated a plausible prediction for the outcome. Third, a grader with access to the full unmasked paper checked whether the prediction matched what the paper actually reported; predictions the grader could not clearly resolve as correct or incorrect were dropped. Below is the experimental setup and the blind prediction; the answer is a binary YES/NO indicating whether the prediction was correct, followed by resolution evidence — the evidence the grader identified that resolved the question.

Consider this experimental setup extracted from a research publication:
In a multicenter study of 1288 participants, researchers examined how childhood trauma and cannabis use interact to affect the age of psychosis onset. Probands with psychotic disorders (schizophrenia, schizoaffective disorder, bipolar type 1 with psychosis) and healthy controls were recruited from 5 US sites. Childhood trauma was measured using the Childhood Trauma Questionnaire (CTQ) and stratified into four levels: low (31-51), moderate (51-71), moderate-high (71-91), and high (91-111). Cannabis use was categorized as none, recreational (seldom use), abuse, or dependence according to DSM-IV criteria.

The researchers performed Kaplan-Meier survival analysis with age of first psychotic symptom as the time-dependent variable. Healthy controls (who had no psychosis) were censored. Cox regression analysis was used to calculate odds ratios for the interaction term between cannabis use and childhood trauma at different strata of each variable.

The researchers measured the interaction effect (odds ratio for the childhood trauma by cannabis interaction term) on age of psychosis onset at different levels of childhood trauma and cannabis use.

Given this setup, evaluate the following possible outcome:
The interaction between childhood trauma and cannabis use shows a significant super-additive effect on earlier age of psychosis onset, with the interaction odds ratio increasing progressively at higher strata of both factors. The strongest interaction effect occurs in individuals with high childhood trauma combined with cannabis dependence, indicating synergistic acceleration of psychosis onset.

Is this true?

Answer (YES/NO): NO